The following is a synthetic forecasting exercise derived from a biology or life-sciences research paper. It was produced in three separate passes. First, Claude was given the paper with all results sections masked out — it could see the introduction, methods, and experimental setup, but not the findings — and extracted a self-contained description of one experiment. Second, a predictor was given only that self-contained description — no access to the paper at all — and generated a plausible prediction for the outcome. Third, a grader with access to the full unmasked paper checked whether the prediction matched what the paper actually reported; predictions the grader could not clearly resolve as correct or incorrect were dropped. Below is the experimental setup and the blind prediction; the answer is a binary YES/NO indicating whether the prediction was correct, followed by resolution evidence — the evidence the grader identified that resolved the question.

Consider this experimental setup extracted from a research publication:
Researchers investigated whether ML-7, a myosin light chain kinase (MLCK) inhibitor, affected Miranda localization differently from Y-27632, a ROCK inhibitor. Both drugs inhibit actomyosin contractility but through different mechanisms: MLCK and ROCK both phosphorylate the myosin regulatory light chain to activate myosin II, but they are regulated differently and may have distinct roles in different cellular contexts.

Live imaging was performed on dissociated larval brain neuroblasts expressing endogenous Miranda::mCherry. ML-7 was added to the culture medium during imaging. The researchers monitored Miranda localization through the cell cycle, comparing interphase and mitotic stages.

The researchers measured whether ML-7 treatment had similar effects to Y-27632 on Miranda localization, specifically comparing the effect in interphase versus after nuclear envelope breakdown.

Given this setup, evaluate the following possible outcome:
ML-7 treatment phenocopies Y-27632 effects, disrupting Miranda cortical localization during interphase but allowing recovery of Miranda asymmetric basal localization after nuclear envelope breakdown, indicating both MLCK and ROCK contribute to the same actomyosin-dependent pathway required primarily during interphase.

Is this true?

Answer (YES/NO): NO